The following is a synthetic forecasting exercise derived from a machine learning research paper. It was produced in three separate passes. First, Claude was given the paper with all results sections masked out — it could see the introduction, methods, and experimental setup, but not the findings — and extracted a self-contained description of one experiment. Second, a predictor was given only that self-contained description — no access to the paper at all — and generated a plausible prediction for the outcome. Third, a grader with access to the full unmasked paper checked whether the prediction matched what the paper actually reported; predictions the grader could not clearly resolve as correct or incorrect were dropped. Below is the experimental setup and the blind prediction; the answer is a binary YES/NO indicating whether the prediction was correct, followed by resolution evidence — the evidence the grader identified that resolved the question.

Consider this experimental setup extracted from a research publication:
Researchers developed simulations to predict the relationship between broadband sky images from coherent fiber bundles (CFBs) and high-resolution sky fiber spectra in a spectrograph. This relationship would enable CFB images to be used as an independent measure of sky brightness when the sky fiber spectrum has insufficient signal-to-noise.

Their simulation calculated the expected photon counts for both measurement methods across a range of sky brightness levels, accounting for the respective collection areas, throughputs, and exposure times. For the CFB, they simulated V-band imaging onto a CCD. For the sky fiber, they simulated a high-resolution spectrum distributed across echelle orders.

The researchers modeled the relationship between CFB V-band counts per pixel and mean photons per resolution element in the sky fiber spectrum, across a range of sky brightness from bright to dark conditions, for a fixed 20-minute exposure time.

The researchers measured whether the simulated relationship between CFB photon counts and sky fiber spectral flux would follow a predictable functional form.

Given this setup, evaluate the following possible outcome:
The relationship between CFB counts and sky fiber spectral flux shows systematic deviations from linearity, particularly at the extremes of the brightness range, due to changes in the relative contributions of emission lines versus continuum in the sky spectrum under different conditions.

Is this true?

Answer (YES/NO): NO